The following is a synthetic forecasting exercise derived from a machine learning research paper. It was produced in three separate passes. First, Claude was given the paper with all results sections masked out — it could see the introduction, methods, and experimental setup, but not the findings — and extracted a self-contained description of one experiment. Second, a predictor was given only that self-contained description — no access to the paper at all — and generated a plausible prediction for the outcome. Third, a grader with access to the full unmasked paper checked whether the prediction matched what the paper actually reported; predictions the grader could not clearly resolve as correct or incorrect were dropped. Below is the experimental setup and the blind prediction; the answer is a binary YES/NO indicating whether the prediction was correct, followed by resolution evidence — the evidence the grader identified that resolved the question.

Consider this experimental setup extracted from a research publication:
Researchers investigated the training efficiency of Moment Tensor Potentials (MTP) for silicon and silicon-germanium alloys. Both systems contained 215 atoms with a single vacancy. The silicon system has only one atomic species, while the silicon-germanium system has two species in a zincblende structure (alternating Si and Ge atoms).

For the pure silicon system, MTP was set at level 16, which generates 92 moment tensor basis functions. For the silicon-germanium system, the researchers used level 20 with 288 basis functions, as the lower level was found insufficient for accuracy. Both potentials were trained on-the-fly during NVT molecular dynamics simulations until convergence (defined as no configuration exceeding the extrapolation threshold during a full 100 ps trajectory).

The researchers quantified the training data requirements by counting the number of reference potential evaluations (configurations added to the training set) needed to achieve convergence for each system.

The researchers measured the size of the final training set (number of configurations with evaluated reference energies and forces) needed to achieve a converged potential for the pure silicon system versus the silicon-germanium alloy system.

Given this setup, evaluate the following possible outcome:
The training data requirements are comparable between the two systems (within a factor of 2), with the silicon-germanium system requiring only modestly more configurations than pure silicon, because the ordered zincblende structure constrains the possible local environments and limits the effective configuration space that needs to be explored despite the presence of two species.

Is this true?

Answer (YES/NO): NO